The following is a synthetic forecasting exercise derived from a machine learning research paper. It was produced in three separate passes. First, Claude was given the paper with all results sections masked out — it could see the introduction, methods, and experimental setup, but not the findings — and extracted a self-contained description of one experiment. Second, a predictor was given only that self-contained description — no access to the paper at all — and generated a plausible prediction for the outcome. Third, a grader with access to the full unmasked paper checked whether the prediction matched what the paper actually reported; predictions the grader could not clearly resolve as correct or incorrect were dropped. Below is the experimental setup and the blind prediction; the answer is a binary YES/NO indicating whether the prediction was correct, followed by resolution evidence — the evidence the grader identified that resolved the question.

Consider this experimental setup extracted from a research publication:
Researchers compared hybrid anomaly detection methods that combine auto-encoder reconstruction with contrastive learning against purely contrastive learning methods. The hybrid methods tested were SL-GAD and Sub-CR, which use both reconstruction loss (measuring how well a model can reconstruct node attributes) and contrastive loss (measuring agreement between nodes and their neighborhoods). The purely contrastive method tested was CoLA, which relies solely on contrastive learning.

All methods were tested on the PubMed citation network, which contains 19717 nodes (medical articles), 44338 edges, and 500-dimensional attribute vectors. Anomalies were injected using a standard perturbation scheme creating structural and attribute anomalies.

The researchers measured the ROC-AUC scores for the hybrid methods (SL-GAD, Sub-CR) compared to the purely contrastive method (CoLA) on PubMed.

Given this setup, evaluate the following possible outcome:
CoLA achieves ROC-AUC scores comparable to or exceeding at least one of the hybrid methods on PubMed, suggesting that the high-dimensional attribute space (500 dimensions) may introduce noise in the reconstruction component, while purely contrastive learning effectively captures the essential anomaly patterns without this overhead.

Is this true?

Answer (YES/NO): NO